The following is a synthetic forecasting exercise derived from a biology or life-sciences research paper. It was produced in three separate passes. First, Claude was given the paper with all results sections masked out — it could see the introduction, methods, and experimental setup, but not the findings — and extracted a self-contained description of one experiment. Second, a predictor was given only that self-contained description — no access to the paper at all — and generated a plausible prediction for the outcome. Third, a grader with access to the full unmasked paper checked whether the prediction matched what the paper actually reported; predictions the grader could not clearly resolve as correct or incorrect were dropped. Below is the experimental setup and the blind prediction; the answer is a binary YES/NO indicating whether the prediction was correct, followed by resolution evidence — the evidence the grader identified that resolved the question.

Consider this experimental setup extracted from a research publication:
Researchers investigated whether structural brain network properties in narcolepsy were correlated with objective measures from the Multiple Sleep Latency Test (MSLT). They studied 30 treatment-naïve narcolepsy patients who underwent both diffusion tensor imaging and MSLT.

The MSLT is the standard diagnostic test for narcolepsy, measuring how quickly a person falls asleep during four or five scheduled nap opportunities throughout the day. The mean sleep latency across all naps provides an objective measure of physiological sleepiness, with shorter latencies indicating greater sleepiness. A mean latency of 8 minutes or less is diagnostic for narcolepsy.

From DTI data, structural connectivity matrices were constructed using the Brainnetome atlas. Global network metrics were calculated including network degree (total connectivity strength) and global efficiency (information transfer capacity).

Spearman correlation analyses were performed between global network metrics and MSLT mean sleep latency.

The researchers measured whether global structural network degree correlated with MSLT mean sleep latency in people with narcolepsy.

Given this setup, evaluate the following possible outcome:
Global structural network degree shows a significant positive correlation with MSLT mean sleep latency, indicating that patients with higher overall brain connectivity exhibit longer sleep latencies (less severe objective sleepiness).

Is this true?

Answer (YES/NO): YES